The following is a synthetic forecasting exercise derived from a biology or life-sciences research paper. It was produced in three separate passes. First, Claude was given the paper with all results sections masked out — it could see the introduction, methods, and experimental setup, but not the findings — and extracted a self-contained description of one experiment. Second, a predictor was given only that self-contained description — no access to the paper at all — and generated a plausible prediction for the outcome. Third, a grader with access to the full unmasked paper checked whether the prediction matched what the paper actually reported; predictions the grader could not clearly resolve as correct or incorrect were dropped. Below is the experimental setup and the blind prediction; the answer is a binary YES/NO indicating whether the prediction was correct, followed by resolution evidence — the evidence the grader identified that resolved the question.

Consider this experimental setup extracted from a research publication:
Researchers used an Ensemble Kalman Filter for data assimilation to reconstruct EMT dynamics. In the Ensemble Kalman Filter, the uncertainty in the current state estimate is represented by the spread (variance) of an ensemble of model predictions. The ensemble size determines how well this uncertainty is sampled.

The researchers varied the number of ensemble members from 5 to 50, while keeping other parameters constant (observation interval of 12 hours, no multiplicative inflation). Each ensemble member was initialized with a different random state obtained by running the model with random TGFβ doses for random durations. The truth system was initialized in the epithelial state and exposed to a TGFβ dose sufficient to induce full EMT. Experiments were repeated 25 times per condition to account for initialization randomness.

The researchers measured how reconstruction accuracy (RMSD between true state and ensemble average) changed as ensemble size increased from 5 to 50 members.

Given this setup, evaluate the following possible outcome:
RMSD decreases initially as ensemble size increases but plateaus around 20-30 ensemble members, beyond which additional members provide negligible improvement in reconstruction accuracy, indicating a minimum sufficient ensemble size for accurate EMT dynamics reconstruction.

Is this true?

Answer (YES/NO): NO